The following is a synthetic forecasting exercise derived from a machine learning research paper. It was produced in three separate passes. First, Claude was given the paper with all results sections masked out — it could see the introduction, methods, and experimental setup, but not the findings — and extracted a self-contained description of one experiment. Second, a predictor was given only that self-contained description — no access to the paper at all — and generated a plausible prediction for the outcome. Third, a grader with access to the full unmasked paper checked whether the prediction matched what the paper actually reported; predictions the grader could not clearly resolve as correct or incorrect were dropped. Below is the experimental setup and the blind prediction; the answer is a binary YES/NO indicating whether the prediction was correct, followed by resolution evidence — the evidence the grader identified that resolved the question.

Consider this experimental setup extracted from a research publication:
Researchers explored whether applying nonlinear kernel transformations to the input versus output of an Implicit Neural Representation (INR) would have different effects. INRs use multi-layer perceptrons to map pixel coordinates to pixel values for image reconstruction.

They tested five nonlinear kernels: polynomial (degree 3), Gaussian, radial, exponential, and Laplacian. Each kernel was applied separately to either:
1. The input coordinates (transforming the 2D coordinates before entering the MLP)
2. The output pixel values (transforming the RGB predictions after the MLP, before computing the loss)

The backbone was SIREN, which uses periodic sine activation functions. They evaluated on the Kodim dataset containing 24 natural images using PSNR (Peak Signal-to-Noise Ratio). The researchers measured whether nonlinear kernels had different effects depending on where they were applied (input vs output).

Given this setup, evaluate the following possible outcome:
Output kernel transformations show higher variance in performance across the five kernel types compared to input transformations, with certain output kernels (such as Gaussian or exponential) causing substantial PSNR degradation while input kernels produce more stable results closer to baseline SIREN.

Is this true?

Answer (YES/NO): NO